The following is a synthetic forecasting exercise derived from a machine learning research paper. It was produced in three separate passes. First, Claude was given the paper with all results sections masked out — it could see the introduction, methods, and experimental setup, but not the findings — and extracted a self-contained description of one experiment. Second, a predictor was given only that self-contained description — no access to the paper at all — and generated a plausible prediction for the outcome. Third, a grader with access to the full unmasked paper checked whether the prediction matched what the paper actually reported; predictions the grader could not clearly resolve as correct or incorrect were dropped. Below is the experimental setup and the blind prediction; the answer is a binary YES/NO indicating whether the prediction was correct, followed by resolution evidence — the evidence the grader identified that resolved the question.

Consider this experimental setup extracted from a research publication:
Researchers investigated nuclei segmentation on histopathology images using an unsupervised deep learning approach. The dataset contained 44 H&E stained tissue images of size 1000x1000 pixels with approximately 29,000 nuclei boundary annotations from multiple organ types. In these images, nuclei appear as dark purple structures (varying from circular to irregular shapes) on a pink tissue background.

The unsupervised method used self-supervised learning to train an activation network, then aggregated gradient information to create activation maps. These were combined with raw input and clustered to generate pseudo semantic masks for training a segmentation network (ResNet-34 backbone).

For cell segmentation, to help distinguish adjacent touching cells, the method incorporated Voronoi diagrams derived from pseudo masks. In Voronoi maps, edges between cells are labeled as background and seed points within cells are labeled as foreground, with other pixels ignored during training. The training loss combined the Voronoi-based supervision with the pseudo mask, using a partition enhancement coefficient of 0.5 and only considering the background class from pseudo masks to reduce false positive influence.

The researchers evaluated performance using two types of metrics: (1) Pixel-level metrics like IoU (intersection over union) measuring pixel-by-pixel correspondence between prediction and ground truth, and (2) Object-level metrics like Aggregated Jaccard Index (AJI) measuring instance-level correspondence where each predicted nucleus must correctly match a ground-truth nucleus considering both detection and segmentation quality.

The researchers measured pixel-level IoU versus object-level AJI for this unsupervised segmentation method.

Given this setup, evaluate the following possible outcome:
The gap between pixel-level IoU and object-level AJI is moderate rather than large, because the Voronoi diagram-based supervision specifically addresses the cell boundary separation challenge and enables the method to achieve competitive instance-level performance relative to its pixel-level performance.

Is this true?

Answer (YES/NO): YES